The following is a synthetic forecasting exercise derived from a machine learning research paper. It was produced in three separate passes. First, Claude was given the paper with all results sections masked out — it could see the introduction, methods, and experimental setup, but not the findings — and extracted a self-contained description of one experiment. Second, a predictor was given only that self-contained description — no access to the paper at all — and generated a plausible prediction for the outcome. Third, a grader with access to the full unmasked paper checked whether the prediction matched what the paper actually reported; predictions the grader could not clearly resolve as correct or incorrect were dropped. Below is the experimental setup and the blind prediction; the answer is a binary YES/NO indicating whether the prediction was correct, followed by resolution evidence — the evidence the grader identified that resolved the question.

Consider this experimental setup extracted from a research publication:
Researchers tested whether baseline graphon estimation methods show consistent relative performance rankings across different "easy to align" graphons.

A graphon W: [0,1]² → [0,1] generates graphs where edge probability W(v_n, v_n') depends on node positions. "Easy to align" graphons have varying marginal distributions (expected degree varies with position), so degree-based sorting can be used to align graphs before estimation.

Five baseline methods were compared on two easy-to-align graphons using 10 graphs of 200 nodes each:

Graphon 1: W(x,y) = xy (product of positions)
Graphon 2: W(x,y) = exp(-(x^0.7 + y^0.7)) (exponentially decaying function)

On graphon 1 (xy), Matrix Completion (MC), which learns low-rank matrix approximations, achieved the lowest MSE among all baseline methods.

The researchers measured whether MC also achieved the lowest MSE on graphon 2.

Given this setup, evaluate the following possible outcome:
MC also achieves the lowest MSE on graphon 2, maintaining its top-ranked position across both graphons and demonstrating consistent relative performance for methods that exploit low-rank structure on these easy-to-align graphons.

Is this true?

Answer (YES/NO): NO